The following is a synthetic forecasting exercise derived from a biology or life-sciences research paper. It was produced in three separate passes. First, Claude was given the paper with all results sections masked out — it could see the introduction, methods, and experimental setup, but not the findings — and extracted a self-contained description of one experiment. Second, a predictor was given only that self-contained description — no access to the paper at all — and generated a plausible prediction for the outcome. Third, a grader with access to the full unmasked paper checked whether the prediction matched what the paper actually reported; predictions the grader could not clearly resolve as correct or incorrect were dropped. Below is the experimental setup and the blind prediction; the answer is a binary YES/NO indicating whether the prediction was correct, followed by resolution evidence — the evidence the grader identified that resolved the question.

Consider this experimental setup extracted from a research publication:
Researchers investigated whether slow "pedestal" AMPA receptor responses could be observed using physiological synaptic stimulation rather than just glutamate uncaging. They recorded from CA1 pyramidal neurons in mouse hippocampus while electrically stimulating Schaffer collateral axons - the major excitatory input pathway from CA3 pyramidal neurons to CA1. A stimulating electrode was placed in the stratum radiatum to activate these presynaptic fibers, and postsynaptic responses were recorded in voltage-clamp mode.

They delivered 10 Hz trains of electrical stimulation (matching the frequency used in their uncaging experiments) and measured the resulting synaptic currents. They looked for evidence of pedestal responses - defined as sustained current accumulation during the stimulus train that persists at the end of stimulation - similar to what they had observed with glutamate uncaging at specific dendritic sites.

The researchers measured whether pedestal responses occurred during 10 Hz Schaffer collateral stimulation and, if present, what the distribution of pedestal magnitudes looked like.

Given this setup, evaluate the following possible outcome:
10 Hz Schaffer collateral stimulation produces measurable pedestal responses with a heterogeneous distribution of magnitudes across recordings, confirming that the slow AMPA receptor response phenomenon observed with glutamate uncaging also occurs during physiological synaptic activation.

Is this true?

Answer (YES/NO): YES